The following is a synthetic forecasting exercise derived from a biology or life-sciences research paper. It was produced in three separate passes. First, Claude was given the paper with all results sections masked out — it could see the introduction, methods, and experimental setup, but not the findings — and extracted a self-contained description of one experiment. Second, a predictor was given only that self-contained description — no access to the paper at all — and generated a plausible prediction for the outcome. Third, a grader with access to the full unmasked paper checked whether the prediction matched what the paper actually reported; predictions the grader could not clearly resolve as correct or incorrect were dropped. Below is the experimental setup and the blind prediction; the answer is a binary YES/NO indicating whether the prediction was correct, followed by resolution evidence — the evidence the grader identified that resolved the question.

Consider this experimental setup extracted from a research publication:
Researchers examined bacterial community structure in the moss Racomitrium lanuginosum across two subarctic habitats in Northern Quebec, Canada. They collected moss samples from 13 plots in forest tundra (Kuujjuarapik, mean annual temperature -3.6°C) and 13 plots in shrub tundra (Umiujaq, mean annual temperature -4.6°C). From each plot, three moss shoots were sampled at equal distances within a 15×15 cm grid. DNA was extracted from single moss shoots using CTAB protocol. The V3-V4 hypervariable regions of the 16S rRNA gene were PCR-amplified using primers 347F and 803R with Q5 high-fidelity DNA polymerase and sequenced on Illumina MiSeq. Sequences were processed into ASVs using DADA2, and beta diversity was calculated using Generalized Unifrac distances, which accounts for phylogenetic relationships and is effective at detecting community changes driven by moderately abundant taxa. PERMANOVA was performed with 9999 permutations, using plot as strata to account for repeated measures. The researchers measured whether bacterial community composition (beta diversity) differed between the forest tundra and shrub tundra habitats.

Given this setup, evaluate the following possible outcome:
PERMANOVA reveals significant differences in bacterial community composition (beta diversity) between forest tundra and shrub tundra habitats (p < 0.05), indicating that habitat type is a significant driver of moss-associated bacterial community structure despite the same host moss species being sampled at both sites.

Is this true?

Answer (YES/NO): NO